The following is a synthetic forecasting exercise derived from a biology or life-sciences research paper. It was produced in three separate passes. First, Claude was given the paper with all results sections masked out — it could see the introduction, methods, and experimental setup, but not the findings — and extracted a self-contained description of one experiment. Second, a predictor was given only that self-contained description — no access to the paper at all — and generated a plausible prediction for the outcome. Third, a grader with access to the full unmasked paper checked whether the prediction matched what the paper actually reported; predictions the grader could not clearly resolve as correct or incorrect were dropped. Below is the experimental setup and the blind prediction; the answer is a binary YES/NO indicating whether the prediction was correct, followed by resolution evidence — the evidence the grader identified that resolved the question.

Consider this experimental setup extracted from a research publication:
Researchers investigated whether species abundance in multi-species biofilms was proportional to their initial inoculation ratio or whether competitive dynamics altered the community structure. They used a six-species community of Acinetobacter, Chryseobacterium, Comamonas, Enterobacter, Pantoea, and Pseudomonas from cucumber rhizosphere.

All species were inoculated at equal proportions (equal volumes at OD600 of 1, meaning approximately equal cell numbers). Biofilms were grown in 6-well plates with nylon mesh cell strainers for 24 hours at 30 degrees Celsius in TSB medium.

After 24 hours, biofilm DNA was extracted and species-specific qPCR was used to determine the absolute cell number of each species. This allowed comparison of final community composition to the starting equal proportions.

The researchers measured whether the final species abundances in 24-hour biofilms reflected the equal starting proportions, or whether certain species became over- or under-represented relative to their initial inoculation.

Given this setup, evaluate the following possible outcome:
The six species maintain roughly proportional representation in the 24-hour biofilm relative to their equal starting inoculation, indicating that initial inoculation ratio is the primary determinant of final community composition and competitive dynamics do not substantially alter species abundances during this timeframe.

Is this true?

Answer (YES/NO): NO